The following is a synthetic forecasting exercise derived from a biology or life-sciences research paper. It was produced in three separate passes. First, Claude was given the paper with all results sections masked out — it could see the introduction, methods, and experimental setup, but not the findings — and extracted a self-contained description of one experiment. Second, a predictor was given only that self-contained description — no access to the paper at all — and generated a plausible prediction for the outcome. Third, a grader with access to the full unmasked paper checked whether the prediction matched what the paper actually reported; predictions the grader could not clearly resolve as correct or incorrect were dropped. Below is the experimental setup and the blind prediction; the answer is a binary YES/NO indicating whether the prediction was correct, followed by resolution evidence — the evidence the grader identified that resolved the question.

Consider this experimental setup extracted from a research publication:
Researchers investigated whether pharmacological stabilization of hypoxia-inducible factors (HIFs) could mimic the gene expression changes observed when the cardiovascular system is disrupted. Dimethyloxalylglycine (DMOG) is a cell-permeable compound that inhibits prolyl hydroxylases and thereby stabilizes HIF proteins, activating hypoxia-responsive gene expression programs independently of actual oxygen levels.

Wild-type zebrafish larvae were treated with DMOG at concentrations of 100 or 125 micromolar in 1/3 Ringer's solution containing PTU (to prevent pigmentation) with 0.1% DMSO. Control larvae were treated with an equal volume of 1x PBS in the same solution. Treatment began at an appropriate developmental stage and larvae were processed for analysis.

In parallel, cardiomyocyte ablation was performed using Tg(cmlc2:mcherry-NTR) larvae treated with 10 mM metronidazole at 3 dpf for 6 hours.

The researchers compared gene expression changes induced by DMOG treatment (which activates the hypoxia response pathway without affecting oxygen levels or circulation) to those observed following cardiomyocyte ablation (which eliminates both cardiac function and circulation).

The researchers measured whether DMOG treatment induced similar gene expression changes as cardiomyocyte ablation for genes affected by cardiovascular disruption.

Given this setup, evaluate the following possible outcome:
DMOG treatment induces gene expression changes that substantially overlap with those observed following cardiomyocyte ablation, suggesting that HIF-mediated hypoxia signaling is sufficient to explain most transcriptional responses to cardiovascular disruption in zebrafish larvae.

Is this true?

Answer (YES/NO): NO